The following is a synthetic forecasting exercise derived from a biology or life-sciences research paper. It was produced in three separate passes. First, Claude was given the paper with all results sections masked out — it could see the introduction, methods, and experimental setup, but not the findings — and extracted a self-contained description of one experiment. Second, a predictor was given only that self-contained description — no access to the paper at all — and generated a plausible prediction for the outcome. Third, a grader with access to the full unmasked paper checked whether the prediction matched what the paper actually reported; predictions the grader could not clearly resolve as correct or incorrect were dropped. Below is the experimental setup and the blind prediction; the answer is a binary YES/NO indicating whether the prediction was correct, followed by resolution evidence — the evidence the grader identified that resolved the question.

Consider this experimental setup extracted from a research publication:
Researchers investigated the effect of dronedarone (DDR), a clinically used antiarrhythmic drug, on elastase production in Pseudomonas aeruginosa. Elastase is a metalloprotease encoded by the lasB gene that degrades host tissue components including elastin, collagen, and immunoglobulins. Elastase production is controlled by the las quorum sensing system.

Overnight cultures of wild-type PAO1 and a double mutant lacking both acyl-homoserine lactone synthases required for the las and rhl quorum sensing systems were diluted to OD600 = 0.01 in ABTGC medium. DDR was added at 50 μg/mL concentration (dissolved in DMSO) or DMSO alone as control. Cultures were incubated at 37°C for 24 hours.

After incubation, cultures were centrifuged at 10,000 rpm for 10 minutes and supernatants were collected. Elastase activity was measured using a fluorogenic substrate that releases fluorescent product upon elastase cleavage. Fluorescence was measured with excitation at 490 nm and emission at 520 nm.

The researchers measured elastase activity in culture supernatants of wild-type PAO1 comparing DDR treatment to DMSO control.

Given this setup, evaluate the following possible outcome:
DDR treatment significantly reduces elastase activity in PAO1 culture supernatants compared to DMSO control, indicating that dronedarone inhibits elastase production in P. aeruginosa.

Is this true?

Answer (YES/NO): YES